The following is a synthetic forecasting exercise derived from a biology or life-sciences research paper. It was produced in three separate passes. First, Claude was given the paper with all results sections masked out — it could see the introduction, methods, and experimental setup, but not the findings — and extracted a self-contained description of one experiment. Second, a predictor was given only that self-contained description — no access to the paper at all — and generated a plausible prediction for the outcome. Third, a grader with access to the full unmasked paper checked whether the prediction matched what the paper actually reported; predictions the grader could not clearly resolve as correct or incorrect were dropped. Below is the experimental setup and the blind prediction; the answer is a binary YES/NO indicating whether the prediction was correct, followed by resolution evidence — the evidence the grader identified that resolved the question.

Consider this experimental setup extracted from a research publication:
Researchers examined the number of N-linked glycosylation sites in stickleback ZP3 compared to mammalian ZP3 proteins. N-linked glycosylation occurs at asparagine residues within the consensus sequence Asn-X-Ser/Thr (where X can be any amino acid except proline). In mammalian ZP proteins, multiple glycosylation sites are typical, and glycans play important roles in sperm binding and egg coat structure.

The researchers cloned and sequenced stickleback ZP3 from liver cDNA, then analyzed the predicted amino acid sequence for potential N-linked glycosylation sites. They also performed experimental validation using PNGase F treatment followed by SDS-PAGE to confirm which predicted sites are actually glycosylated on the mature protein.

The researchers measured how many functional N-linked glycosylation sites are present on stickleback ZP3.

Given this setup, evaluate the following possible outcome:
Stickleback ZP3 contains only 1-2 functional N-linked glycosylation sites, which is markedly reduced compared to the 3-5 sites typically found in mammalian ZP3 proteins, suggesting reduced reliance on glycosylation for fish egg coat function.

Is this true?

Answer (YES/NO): YES